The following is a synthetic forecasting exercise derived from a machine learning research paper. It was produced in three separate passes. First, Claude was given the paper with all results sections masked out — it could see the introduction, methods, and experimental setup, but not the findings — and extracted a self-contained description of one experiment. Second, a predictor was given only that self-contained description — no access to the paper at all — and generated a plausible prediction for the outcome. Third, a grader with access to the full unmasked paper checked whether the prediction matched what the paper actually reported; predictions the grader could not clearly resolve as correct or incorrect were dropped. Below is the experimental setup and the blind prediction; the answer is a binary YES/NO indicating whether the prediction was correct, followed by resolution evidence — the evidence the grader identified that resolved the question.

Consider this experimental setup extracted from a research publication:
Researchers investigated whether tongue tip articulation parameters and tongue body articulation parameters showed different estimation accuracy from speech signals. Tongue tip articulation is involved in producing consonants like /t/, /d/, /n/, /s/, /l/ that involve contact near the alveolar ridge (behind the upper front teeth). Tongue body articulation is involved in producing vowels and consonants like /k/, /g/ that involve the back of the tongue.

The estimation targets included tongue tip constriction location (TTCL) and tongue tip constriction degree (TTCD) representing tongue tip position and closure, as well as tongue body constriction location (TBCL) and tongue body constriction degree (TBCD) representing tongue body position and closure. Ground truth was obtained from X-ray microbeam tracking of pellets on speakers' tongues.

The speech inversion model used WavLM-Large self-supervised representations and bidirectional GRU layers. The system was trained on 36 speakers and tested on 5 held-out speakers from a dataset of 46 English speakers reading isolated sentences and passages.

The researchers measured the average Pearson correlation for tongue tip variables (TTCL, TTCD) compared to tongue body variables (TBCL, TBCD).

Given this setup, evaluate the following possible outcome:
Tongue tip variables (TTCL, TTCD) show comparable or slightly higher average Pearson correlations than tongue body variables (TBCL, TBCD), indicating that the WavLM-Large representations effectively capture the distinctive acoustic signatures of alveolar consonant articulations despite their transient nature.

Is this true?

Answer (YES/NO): NO